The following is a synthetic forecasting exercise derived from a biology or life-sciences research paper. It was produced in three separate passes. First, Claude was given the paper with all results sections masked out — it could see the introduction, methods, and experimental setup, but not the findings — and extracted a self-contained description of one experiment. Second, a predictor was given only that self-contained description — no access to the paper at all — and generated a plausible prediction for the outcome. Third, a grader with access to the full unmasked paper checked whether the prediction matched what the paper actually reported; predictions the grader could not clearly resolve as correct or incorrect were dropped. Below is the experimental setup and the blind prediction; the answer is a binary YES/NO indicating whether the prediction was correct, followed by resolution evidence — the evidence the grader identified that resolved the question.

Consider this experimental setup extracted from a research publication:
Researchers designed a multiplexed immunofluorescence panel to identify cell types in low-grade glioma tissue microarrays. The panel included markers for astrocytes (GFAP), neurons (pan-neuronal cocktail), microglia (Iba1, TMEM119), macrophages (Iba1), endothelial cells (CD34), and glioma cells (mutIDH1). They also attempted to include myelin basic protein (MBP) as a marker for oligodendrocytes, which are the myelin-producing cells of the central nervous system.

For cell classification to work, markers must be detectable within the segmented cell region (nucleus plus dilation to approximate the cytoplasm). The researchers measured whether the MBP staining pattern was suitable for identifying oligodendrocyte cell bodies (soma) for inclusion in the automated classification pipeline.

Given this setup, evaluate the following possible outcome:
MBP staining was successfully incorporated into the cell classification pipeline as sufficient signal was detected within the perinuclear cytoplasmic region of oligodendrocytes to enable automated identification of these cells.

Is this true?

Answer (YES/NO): NO